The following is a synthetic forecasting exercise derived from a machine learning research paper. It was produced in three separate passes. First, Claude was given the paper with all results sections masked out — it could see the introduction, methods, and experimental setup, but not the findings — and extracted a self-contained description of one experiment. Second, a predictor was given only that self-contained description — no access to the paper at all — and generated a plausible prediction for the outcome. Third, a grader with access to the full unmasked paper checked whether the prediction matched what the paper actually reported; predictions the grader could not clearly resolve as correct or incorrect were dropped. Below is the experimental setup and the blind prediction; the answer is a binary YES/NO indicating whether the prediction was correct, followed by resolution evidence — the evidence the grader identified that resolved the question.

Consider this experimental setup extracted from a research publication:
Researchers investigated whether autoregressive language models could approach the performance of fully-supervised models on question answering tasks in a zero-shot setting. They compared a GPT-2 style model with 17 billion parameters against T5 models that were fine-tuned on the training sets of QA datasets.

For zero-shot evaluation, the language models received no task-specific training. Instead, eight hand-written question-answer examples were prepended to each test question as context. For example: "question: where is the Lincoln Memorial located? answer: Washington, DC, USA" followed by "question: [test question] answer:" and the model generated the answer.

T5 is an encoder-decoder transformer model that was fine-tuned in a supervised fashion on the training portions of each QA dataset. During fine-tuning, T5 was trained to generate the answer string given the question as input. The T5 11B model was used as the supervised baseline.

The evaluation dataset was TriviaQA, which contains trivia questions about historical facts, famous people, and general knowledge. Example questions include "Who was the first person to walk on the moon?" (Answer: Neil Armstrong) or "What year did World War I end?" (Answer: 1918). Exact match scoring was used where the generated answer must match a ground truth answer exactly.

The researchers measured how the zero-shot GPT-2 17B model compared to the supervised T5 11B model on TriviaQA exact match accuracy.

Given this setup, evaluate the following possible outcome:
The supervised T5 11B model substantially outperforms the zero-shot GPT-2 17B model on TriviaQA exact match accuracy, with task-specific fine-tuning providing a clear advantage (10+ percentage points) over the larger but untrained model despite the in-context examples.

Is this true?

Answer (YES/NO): NO